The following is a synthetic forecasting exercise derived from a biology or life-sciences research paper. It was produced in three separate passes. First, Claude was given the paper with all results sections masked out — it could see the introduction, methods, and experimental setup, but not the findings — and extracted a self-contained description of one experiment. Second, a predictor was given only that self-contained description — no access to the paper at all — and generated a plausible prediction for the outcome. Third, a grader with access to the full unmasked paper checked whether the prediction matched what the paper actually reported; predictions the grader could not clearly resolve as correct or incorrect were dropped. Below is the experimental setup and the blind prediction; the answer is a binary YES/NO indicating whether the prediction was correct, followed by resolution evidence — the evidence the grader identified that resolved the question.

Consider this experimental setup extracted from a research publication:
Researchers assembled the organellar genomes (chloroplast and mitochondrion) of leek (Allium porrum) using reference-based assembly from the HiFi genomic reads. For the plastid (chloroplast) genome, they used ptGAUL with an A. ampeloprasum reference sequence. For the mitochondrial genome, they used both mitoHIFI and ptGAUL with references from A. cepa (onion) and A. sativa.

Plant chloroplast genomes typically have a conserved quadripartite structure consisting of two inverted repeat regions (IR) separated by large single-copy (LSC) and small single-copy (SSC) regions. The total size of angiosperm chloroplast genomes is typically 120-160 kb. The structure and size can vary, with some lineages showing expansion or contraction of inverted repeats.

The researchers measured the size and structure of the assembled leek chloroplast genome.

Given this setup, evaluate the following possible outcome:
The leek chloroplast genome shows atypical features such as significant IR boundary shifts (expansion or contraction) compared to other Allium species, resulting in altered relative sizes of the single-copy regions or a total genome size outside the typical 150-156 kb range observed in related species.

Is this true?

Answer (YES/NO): NO